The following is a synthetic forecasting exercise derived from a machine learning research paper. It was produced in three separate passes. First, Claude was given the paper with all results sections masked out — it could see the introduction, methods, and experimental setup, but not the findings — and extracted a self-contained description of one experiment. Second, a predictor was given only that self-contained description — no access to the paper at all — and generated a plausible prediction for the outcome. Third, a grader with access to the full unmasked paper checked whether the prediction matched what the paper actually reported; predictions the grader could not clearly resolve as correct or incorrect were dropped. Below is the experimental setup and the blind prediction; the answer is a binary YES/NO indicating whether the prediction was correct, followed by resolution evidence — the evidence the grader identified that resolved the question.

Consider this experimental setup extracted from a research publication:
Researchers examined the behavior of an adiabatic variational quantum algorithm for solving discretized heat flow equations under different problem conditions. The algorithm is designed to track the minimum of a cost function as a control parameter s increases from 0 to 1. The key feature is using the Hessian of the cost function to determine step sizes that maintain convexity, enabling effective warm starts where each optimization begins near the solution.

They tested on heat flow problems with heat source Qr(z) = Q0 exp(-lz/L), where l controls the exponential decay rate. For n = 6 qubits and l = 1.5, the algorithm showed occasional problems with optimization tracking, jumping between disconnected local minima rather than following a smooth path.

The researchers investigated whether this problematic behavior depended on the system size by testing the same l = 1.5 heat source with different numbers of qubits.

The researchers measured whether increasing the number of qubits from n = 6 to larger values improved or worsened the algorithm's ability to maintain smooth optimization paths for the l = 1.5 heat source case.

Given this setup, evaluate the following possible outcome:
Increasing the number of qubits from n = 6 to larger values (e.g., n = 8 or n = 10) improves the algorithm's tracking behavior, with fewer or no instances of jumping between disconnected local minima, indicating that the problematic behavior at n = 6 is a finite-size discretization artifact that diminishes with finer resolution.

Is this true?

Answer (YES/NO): NO